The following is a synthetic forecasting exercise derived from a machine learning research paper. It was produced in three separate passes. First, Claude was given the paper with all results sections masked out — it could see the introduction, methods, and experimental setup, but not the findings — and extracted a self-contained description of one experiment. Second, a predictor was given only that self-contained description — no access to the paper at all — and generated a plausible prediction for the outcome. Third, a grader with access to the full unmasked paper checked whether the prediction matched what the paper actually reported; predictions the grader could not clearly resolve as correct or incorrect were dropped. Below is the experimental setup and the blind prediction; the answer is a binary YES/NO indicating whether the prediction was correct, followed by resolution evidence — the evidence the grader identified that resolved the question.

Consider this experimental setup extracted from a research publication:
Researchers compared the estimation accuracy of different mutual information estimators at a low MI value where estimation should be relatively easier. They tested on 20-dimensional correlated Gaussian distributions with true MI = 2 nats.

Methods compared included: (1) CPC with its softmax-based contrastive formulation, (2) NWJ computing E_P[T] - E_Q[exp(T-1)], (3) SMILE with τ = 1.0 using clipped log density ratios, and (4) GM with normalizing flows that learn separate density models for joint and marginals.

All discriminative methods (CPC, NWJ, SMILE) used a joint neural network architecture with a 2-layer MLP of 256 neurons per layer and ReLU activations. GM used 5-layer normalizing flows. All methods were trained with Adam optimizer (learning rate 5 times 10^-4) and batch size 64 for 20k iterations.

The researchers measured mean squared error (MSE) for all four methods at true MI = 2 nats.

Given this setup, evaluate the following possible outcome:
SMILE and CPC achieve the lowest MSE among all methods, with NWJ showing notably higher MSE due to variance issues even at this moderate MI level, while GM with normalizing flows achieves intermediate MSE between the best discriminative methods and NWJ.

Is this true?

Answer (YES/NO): NO